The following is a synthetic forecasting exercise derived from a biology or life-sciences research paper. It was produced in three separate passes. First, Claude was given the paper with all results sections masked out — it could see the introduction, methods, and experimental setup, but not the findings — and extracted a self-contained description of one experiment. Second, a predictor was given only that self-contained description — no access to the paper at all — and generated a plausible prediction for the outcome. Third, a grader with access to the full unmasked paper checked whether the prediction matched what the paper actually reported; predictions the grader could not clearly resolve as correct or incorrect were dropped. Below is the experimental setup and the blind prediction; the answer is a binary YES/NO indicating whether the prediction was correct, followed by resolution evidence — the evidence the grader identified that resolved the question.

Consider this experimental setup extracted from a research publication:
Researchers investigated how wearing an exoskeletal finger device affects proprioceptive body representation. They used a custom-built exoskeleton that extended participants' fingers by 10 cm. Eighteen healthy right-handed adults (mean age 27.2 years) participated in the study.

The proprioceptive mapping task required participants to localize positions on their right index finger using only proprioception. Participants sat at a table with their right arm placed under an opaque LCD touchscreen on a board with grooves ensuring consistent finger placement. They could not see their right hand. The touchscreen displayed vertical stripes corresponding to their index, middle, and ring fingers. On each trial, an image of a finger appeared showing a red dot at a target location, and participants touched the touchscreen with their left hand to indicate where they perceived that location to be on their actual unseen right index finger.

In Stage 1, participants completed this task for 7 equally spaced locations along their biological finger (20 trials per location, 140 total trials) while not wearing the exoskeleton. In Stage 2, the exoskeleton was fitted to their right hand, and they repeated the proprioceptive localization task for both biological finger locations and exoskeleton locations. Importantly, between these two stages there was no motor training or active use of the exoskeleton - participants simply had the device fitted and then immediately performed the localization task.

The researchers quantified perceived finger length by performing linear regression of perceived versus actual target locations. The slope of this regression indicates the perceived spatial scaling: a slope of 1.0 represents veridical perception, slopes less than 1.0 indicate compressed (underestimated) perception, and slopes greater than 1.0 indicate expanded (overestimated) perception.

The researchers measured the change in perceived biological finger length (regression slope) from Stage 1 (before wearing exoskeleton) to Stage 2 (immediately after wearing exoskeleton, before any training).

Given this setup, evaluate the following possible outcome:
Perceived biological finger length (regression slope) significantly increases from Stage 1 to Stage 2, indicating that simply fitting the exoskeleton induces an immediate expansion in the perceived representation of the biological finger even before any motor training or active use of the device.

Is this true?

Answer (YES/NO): NO